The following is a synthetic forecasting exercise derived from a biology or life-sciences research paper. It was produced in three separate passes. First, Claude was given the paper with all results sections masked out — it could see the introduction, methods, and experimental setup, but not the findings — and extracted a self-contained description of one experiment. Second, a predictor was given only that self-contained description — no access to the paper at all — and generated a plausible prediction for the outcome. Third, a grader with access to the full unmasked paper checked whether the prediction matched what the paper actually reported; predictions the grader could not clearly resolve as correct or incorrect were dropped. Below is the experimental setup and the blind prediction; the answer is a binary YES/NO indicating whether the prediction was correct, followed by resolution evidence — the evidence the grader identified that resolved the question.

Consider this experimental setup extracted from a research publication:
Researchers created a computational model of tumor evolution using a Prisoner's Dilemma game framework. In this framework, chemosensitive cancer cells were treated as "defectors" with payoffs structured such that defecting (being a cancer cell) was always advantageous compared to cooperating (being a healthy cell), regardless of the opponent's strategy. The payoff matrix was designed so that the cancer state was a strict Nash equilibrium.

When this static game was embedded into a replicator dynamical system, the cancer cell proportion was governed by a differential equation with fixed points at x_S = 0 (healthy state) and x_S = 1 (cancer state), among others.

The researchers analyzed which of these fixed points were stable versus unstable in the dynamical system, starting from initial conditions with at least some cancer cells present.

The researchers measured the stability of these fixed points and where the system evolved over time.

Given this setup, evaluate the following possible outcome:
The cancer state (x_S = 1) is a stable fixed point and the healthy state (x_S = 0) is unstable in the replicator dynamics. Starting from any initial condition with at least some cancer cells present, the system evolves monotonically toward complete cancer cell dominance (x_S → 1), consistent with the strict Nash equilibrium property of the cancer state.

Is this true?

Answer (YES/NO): YES